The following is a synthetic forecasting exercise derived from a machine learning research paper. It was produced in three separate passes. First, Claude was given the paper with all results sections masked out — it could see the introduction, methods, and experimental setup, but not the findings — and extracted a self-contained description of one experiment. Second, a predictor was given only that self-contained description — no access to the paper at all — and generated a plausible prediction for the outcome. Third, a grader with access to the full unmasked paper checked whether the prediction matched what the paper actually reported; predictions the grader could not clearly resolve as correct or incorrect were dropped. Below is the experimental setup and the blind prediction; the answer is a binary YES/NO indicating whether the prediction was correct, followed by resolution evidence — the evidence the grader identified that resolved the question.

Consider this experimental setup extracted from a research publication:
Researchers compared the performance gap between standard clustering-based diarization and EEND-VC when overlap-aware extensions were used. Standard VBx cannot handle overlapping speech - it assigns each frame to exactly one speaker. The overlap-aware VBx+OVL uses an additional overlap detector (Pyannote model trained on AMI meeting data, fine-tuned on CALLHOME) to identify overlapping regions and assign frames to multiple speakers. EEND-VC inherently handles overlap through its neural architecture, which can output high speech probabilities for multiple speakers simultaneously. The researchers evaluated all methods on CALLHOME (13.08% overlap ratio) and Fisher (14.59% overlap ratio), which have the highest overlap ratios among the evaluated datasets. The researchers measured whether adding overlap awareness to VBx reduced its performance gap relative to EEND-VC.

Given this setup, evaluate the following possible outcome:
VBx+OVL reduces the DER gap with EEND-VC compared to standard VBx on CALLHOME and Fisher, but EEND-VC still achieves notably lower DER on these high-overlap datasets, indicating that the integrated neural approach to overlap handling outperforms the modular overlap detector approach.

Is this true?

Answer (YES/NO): NO